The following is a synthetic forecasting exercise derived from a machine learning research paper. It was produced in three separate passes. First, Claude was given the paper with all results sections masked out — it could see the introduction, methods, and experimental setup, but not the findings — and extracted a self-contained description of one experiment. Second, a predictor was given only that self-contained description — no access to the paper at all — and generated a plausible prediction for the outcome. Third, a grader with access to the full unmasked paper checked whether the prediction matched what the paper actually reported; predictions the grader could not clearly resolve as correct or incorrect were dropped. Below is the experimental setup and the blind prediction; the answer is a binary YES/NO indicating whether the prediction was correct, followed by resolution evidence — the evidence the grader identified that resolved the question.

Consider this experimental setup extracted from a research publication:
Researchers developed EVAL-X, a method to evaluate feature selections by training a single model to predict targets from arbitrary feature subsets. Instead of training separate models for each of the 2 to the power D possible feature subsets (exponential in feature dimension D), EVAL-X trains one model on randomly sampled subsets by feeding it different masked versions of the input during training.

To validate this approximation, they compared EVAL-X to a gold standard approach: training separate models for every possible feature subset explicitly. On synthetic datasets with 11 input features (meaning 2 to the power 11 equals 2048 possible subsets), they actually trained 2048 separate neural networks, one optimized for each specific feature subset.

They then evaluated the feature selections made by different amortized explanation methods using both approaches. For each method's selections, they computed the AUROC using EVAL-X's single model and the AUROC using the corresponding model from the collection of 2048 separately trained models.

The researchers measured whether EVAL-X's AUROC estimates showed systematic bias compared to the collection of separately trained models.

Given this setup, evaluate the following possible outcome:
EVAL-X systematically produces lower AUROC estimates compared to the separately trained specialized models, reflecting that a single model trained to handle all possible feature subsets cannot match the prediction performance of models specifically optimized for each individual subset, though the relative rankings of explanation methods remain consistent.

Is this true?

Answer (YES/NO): YES